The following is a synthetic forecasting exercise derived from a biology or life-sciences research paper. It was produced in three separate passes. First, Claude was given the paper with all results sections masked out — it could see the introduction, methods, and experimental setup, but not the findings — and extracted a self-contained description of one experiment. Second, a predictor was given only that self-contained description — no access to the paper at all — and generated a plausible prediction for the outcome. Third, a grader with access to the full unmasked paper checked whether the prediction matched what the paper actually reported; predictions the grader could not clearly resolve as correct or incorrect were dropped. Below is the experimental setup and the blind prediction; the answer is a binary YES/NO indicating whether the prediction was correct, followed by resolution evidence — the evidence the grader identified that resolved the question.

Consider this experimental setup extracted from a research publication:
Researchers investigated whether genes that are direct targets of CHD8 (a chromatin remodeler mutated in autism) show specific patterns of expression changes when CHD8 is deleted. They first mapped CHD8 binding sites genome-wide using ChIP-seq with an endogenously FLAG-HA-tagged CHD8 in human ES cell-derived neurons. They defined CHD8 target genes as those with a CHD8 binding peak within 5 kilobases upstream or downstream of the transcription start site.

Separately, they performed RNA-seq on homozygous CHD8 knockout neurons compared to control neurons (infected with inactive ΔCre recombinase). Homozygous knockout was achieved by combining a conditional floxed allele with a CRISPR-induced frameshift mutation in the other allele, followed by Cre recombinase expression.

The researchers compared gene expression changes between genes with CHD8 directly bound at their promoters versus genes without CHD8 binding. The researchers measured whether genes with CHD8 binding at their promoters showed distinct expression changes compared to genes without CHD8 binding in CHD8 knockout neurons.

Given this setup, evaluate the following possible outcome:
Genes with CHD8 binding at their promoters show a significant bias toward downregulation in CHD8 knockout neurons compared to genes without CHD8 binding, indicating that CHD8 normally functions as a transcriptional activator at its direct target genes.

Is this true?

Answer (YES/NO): YES